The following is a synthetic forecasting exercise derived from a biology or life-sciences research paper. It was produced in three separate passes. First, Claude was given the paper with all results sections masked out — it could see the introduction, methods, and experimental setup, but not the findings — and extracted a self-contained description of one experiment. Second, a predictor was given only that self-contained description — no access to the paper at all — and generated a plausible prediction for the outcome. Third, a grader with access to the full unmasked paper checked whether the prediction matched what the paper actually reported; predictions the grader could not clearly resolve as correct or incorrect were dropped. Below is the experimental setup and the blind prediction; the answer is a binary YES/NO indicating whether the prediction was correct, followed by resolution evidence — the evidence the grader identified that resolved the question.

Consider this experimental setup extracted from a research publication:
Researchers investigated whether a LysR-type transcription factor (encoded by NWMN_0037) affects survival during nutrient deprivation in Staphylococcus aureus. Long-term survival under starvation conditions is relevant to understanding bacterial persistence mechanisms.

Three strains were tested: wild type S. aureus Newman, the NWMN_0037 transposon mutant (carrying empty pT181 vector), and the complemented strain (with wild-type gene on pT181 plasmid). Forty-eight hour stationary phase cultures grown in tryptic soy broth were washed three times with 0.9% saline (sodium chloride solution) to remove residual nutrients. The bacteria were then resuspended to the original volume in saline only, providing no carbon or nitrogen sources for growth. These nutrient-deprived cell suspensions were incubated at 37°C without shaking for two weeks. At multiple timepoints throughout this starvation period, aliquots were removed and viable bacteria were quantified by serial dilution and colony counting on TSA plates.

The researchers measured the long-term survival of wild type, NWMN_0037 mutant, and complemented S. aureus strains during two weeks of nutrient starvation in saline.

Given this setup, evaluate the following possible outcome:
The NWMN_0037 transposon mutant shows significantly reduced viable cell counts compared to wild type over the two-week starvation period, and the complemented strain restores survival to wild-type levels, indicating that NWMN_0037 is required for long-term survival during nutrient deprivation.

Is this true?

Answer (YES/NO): NO